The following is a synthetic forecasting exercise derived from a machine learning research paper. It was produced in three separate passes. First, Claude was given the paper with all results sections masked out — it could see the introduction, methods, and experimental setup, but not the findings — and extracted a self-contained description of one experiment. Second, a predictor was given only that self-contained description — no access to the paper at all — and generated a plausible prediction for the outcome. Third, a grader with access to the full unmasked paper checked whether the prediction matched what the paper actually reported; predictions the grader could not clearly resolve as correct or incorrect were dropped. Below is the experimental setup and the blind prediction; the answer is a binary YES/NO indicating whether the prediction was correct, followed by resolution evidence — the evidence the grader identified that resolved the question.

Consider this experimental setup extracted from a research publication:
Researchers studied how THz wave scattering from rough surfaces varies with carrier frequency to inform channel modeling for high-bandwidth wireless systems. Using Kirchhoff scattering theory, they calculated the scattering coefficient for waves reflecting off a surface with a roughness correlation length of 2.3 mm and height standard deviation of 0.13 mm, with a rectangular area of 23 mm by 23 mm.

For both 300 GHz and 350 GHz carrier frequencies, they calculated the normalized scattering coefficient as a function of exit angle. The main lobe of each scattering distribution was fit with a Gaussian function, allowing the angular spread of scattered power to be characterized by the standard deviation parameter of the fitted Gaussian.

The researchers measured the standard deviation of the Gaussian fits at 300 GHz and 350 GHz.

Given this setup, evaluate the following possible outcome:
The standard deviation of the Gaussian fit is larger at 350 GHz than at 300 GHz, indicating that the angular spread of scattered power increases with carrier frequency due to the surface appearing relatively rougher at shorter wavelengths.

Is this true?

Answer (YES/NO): YES